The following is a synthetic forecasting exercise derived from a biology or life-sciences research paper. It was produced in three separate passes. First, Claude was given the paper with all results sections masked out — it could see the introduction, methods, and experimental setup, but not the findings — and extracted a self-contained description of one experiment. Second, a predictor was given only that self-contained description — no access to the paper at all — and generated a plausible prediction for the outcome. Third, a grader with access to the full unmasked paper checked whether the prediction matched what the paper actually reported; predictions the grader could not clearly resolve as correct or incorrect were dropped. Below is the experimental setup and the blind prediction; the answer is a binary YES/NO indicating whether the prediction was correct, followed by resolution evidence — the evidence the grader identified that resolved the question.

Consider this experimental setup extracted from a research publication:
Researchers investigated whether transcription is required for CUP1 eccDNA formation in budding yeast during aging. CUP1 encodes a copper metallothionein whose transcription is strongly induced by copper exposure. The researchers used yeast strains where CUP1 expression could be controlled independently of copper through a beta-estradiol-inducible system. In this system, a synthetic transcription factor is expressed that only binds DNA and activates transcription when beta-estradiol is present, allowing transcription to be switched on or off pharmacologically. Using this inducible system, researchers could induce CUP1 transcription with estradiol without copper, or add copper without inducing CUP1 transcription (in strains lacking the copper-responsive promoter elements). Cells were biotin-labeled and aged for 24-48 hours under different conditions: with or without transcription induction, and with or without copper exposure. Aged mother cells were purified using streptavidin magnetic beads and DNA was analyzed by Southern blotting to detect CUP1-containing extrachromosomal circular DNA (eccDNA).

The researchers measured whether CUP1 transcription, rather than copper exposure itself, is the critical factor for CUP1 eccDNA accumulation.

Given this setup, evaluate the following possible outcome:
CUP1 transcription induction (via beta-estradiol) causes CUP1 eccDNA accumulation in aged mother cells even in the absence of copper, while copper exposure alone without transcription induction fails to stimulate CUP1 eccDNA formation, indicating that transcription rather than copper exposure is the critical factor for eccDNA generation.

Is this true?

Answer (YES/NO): YES